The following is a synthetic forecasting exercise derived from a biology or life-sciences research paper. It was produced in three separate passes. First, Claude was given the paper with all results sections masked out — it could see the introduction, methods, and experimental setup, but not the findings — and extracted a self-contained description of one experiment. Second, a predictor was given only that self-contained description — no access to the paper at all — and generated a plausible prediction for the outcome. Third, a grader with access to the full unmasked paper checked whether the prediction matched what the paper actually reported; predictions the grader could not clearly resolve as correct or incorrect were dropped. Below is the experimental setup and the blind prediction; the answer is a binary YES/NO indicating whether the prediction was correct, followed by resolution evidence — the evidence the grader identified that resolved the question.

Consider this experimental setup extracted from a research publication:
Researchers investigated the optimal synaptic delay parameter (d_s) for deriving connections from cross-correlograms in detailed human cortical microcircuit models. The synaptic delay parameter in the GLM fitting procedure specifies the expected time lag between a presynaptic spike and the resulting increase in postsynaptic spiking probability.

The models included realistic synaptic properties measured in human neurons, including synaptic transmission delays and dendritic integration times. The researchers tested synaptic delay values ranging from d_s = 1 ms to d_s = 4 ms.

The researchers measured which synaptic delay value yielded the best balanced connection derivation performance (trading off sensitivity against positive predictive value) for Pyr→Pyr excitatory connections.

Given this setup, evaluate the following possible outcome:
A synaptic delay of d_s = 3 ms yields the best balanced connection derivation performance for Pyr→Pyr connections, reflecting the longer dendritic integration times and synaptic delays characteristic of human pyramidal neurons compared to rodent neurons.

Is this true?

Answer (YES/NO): NO